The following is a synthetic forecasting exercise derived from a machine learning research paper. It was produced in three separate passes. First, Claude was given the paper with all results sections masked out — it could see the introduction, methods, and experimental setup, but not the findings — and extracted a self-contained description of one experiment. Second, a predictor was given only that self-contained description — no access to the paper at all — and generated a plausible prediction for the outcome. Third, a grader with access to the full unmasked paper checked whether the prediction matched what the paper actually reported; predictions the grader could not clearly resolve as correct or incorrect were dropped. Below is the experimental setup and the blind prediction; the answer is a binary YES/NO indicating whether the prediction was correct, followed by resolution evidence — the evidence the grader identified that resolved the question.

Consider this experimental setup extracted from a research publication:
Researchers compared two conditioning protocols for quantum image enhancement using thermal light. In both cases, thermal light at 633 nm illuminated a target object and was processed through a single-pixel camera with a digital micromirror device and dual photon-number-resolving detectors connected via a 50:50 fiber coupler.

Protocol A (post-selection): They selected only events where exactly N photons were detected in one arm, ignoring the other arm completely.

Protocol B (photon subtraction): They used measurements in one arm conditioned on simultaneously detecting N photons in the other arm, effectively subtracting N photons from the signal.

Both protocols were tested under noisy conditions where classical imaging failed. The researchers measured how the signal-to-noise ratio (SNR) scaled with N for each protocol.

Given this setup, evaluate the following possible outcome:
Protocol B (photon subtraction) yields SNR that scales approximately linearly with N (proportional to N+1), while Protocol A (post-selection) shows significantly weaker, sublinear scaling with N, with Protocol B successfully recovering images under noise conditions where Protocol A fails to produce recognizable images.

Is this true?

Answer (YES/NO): NO